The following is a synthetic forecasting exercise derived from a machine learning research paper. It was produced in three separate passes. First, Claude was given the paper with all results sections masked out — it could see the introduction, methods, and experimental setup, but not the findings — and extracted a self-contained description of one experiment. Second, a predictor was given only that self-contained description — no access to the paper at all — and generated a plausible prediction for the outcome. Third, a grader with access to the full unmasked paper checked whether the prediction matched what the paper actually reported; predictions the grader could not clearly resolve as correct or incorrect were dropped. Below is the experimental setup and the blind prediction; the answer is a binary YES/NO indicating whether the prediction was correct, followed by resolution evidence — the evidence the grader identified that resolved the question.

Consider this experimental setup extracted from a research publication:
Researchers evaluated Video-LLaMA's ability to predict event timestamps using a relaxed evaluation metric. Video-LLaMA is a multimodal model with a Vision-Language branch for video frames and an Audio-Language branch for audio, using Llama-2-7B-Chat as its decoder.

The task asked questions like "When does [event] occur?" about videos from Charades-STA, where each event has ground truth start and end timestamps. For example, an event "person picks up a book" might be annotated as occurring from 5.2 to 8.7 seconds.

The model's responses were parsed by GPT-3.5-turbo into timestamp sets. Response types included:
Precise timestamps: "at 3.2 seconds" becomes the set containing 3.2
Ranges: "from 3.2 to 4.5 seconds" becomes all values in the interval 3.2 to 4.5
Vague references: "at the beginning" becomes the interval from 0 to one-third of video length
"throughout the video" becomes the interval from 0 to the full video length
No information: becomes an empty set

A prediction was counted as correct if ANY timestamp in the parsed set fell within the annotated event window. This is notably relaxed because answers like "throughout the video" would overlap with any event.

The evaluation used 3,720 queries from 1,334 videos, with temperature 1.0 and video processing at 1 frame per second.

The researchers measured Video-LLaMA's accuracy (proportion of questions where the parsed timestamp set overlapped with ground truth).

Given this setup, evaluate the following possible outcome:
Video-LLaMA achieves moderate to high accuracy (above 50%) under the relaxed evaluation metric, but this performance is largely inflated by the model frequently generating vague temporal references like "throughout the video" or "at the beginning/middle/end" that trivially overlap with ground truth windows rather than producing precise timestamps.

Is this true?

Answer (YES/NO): NO